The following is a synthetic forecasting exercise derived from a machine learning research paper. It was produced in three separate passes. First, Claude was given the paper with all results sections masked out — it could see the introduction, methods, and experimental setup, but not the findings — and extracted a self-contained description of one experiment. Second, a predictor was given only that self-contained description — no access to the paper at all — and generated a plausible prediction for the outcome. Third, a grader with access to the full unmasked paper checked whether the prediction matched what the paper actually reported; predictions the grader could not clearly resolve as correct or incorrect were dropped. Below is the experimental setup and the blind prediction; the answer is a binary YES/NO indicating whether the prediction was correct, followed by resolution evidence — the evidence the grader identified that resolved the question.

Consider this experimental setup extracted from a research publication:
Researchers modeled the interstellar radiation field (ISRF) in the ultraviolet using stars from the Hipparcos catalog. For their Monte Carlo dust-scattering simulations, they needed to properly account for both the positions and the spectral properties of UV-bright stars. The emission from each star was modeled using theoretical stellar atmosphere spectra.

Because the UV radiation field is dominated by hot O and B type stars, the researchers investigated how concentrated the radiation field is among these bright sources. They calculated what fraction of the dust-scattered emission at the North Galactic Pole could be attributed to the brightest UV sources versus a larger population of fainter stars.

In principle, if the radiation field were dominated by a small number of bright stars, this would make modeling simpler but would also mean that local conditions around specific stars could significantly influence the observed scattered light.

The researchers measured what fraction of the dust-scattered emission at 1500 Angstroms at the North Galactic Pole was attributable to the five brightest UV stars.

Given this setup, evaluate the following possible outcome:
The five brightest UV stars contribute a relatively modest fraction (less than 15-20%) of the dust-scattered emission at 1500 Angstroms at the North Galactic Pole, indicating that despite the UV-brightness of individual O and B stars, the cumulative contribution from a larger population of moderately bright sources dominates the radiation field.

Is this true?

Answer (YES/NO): NO